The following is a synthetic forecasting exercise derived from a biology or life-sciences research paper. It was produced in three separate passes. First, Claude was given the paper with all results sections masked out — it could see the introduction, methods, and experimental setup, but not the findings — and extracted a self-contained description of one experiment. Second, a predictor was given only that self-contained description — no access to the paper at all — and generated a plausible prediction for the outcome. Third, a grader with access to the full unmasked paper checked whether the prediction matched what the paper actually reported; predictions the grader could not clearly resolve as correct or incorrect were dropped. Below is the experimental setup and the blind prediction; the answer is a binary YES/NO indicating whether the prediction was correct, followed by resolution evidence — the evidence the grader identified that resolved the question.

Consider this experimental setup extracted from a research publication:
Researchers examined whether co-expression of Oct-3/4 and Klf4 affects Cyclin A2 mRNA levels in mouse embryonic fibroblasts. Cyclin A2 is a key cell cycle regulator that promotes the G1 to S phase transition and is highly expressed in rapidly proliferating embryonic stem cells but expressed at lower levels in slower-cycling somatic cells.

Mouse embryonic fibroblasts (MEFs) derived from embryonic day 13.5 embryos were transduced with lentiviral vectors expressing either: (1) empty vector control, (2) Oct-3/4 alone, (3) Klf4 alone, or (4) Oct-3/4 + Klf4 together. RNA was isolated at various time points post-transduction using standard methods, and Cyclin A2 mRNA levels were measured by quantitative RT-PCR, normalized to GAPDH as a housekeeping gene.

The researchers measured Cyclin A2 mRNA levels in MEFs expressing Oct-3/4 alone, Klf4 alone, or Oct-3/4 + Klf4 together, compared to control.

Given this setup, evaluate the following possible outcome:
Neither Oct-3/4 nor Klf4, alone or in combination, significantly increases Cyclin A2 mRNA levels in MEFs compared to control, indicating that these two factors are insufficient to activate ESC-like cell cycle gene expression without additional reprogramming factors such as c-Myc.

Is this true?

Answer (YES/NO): NO